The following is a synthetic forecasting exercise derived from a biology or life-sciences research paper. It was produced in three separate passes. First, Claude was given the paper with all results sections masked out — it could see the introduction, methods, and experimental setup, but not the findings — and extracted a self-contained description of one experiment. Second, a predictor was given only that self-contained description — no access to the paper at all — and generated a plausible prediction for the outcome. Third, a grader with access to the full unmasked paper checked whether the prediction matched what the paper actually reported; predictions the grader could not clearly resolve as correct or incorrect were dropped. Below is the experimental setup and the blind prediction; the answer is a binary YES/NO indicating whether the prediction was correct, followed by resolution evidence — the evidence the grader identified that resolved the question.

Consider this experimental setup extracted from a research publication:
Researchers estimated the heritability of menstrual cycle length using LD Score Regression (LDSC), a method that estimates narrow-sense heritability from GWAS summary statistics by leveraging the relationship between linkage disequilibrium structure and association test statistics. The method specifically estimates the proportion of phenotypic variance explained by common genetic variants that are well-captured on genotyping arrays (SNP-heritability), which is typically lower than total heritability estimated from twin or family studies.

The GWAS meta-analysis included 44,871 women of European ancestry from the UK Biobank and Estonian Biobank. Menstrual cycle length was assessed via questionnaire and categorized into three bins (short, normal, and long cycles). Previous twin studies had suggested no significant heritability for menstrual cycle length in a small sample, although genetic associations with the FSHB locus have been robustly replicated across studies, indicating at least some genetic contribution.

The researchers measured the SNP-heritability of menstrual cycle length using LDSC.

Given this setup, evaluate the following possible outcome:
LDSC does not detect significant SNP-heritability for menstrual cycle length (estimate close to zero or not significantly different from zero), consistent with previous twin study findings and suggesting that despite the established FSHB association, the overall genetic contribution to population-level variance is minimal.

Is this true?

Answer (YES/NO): NO